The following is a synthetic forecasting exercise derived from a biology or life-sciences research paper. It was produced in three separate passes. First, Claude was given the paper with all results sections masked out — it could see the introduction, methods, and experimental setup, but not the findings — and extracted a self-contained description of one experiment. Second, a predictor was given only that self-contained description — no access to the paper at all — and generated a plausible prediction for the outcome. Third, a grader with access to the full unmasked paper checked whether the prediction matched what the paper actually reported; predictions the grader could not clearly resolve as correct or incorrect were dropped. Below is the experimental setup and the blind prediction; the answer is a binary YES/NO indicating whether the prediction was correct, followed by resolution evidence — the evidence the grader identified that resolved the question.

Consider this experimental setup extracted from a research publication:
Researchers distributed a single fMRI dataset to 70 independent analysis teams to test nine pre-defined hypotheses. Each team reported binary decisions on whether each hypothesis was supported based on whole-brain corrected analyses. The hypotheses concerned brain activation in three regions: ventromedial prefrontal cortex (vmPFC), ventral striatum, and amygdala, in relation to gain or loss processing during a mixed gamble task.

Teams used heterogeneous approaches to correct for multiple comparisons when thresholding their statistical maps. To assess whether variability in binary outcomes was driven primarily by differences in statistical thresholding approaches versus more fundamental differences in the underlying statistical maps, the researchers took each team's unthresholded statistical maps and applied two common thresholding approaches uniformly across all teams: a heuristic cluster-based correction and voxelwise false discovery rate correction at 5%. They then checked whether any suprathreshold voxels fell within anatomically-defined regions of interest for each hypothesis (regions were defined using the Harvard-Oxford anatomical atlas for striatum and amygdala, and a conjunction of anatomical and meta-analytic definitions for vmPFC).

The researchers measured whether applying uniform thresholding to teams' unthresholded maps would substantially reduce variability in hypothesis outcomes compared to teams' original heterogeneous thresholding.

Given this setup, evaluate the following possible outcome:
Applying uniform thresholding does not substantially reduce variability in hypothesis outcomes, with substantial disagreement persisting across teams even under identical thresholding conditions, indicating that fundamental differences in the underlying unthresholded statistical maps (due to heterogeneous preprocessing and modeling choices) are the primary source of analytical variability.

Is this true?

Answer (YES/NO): YES